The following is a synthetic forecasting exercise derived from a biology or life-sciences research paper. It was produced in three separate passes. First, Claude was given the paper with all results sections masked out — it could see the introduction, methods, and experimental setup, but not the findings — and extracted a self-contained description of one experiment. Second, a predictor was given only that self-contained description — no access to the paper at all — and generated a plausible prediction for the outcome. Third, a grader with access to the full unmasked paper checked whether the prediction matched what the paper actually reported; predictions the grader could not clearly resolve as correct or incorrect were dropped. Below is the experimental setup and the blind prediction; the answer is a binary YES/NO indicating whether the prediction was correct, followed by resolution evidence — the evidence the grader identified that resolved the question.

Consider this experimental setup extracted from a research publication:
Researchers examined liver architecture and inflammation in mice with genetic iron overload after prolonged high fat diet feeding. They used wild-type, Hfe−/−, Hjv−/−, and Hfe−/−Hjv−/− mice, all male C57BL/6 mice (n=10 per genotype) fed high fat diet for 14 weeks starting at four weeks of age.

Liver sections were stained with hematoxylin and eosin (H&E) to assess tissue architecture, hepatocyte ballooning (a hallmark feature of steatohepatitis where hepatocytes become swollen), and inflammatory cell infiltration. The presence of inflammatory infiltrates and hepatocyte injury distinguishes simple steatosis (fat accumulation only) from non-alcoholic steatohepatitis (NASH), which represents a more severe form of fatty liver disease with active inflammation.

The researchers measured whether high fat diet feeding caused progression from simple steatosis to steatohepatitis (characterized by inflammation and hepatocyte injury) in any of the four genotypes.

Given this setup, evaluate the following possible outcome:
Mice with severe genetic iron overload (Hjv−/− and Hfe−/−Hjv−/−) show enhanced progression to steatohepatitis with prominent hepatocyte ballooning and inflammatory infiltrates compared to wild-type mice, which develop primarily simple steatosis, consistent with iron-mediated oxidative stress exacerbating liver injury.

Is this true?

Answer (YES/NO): NO